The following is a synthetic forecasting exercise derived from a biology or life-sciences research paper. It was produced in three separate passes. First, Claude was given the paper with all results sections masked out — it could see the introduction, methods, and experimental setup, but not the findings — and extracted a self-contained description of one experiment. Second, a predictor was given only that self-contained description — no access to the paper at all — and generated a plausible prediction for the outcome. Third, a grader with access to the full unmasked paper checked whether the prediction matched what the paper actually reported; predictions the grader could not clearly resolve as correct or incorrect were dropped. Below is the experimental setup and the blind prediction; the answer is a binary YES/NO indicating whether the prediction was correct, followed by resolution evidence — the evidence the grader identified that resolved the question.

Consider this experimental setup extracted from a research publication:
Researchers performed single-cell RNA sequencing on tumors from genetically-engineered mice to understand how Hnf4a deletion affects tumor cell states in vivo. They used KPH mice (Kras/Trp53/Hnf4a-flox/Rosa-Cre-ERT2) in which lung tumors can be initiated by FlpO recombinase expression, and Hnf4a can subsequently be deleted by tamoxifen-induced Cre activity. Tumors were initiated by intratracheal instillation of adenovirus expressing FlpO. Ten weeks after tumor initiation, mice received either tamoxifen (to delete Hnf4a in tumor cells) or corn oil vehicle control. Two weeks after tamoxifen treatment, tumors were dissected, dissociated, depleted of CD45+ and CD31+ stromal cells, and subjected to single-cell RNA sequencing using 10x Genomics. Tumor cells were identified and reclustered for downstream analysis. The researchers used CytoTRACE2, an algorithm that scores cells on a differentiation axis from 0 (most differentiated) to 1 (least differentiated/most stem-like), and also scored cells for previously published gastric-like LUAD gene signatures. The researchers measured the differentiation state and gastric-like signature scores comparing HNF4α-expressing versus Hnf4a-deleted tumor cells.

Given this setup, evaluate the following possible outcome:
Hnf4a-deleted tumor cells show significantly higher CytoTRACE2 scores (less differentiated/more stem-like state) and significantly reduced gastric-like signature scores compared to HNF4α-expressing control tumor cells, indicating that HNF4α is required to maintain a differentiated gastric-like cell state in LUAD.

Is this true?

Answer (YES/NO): NO